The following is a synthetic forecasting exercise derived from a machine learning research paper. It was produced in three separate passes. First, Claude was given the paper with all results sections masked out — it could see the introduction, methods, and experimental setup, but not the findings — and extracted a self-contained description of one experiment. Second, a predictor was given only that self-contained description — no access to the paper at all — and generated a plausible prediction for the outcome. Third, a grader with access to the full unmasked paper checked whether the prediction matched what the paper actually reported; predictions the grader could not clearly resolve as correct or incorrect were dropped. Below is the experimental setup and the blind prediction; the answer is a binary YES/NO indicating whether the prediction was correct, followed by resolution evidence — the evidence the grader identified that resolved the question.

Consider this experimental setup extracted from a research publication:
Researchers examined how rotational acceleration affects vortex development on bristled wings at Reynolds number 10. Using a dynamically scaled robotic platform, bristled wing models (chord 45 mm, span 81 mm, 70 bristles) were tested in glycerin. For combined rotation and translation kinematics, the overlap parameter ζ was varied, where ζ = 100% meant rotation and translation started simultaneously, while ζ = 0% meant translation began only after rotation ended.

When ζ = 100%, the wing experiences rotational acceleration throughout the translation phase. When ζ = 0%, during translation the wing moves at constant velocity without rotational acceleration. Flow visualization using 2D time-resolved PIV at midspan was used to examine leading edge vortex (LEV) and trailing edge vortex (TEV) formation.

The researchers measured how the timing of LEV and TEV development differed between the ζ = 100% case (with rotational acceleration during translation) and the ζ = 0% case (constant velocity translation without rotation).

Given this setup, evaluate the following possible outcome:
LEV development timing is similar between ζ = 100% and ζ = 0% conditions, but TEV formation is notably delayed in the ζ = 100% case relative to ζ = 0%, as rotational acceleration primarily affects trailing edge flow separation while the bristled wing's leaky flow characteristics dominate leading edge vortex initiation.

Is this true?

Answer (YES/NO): NO